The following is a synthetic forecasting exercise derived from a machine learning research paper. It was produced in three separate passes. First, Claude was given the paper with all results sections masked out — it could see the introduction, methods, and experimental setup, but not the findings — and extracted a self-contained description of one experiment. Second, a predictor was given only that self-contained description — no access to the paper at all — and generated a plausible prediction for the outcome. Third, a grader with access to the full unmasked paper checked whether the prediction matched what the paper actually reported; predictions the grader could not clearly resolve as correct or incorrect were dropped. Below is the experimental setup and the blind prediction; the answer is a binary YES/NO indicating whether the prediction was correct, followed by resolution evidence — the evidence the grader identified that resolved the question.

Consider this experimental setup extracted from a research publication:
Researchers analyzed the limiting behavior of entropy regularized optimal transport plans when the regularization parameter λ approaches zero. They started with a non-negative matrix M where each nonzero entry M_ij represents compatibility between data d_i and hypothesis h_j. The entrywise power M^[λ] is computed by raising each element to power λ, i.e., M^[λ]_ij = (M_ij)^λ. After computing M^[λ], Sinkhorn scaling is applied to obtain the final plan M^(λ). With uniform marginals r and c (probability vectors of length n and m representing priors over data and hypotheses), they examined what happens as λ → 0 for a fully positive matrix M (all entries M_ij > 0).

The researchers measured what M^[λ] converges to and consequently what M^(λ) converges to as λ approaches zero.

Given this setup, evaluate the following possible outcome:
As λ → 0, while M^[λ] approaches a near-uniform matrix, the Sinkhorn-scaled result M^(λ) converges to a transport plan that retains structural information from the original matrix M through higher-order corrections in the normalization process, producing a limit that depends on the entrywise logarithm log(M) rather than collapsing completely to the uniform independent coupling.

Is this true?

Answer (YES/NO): NO